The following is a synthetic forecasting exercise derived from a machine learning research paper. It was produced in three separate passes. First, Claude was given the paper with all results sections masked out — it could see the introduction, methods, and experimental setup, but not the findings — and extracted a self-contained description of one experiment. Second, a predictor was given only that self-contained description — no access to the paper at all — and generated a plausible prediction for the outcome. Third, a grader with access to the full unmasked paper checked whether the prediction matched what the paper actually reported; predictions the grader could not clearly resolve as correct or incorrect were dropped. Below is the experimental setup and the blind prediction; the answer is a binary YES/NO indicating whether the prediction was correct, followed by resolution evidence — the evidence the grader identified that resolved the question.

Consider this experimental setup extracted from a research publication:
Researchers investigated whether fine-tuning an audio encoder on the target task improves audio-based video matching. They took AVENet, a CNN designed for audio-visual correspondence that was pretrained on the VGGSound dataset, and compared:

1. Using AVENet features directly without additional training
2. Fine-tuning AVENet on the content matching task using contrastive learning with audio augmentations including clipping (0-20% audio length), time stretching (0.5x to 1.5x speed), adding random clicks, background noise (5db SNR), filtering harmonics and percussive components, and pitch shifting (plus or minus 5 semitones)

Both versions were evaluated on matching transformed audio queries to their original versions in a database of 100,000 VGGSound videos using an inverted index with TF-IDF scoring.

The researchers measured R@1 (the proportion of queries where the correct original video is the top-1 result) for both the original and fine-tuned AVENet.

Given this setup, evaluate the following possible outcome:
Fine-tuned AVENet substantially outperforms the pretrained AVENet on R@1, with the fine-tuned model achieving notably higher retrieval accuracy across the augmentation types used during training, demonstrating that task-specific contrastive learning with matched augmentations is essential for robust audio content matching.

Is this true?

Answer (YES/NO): NO